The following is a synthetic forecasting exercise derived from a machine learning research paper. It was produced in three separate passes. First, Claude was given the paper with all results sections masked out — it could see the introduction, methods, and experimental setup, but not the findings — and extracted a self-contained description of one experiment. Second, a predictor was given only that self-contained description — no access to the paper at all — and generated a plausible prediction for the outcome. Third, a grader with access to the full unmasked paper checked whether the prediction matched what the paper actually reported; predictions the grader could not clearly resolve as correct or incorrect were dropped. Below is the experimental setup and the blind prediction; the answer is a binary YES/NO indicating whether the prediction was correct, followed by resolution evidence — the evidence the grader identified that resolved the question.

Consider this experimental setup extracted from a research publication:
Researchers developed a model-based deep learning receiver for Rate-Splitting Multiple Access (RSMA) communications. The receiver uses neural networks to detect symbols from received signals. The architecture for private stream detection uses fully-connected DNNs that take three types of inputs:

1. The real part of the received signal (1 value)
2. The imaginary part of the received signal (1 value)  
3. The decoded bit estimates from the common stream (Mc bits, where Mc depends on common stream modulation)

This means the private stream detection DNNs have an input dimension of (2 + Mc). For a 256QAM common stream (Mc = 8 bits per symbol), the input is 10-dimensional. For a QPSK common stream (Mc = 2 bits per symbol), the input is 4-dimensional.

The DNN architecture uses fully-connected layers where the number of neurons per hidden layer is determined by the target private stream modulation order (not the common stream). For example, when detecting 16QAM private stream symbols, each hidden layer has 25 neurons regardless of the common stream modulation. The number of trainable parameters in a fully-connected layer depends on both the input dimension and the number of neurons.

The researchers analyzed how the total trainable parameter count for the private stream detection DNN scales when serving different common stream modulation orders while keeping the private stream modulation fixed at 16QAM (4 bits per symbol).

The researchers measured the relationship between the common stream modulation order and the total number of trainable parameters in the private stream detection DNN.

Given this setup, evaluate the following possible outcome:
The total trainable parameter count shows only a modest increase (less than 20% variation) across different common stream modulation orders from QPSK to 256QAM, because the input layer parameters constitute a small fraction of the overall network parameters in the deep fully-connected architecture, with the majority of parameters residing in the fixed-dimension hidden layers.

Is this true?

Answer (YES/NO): YES